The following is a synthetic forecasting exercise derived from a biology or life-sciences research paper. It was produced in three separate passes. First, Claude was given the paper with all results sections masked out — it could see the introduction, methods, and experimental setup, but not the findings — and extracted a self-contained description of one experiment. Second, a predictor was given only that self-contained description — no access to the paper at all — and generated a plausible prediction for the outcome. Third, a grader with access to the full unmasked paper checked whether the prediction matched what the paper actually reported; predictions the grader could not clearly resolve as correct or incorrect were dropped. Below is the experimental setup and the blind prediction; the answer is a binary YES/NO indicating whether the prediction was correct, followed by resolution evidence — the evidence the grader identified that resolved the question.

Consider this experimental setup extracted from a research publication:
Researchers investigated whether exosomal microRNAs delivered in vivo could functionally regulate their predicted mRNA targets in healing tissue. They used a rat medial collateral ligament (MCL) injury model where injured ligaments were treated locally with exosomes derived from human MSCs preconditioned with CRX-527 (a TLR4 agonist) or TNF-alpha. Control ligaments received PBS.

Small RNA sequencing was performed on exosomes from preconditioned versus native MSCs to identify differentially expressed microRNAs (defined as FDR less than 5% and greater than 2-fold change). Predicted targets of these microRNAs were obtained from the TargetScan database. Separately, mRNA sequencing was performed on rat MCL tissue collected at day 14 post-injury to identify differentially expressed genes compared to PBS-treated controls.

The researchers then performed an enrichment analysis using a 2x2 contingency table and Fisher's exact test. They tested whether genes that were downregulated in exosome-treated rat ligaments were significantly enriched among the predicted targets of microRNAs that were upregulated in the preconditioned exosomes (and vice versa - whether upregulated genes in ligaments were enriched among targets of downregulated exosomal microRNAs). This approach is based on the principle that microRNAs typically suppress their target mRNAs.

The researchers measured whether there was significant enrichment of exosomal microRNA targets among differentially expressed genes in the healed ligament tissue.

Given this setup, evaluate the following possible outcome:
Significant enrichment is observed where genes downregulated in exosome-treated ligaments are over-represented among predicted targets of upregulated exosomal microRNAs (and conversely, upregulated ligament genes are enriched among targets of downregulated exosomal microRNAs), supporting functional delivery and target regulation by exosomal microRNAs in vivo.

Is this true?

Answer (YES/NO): YES